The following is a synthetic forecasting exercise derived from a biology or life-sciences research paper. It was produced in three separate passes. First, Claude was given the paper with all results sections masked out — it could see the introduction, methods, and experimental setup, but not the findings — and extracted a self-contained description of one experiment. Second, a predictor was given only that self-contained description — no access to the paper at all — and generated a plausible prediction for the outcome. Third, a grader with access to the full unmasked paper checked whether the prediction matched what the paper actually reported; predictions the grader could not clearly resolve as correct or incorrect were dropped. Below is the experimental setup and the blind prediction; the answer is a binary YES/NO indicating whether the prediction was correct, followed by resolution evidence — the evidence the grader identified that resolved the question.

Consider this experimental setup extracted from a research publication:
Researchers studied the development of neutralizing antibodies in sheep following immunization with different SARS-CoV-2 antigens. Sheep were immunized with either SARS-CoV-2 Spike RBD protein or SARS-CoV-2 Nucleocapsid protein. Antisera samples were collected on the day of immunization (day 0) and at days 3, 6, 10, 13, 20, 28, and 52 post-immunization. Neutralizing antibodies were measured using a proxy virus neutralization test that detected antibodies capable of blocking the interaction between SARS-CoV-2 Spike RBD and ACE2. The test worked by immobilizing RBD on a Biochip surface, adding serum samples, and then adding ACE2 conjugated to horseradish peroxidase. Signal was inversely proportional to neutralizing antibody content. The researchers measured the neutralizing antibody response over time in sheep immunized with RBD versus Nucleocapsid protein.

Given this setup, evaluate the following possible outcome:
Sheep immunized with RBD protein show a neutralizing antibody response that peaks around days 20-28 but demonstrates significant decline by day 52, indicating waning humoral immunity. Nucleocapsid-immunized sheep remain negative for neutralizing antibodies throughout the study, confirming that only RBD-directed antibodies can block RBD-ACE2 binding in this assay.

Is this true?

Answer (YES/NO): NO